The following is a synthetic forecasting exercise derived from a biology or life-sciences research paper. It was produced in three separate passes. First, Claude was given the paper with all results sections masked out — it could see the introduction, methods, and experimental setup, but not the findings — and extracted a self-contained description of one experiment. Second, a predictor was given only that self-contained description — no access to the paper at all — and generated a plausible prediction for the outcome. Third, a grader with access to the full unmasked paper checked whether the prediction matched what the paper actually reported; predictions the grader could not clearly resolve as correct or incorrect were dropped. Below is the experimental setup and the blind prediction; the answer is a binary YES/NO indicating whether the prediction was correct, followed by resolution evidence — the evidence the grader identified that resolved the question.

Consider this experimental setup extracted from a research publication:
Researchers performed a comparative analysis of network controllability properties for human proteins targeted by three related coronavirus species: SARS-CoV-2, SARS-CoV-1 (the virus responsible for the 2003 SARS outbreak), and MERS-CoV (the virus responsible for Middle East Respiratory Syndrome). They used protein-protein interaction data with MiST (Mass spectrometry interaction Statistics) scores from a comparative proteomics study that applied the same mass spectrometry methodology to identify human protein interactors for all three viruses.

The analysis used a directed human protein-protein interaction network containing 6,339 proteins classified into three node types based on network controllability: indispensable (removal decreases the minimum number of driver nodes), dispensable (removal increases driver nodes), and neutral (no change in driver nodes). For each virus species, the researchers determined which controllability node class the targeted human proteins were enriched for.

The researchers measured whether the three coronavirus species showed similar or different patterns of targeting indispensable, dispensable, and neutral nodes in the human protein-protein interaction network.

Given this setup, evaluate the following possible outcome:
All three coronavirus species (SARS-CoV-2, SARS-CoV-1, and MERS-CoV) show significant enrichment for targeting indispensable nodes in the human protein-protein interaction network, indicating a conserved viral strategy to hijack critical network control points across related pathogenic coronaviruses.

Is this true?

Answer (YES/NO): NO